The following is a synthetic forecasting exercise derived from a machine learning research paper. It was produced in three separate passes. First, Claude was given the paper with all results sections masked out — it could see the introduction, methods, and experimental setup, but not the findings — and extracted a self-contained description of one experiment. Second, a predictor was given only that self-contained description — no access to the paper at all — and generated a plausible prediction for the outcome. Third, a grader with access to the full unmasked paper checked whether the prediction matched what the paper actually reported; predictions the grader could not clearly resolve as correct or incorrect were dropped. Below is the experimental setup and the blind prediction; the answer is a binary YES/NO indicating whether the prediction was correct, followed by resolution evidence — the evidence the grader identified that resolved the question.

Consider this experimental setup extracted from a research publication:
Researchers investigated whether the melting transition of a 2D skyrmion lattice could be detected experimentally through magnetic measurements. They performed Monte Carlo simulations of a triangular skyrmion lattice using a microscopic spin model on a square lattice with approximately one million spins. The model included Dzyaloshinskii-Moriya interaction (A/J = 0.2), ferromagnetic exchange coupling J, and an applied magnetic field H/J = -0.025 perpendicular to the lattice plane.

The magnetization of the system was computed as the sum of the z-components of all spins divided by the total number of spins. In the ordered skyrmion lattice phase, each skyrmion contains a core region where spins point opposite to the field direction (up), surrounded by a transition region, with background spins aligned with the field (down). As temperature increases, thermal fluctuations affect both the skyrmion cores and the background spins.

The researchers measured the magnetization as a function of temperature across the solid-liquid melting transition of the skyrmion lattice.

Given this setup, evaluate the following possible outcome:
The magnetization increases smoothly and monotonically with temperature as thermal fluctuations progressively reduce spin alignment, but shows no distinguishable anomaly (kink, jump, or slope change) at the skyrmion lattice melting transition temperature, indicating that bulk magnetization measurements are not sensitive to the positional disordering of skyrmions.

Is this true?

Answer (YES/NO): NO